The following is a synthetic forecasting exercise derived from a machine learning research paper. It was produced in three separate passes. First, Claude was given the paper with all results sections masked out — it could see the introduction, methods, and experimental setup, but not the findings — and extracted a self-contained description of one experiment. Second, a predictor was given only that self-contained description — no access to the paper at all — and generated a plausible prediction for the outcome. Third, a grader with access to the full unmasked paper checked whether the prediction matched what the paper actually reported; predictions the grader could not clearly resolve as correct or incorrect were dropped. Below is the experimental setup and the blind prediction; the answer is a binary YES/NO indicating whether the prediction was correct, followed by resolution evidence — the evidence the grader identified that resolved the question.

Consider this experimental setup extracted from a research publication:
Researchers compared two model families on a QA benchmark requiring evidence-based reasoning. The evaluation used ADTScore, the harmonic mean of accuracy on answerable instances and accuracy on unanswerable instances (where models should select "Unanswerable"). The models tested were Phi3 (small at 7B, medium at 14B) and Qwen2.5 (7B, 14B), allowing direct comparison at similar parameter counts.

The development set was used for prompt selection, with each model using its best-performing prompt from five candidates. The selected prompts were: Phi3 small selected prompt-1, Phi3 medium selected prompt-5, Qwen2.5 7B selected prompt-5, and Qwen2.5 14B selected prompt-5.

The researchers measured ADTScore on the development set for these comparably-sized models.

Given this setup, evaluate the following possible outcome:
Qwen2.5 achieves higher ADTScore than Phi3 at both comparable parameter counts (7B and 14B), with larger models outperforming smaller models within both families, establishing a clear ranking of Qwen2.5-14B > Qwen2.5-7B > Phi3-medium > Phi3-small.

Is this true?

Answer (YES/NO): YES